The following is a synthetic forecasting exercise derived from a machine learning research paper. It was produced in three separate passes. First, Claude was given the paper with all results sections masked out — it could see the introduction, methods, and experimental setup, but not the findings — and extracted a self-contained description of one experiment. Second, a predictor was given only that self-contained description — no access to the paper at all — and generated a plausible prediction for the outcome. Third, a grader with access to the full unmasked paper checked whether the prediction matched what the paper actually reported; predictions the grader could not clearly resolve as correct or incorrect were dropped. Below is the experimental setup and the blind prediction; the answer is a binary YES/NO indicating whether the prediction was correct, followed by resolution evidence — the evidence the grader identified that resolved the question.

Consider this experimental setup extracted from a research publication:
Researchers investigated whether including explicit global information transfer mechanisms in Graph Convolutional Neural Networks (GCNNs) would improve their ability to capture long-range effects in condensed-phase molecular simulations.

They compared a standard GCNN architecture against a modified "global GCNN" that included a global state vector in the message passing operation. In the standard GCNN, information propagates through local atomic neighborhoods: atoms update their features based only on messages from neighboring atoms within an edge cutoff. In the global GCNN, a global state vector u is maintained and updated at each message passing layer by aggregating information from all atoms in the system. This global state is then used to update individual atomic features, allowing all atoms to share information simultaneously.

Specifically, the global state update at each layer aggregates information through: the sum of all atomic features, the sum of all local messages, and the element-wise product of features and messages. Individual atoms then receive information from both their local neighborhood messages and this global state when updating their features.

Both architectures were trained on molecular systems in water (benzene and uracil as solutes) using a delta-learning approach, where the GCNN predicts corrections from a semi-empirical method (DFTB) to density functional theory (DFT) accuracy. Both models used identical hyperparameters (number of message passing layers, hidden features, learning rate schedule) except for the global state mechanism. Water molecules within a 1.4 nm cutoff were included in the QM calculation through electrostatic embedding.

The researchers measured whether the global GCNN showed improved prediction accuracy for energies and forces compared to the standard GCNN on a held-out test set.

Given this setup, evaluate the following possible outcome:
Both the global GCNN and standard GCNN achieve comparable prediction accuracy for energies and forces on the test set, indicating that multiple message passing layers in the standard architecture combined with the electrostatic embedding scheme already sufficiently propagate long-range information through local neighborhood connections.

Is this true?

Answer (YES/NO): YES